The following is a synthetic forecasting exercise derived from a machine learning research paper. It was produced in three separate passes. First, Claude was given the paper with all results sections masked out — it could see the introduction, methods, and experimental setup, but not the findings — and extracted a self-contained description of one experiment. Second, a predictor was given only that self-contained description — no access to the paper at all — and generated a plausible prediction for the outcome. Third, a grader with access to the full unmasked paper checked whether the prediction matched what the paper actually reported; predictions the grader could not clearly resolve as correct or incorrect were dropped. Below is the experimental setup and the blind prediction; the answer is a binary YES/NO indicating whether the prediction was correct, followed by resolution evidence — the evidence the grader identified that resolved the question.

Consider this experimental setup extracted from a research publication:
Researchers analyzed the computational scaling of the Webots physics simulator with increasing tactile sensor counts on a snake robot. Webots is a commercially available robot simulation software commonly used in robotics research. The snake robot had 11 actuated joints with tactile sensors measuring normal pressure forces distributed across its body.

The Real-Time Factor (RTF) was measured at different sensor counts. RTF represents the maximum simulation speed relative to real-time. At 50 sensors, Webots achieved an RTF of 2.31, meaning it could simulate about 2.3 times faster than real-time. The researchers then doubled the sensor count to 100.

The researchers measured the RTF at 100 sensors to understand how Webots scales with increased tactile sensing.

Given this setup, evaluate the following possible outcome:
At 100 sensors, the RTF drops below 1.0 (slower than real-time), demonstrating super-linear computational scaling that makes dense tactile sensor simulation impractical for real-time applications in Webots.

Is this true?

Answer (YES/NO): NO